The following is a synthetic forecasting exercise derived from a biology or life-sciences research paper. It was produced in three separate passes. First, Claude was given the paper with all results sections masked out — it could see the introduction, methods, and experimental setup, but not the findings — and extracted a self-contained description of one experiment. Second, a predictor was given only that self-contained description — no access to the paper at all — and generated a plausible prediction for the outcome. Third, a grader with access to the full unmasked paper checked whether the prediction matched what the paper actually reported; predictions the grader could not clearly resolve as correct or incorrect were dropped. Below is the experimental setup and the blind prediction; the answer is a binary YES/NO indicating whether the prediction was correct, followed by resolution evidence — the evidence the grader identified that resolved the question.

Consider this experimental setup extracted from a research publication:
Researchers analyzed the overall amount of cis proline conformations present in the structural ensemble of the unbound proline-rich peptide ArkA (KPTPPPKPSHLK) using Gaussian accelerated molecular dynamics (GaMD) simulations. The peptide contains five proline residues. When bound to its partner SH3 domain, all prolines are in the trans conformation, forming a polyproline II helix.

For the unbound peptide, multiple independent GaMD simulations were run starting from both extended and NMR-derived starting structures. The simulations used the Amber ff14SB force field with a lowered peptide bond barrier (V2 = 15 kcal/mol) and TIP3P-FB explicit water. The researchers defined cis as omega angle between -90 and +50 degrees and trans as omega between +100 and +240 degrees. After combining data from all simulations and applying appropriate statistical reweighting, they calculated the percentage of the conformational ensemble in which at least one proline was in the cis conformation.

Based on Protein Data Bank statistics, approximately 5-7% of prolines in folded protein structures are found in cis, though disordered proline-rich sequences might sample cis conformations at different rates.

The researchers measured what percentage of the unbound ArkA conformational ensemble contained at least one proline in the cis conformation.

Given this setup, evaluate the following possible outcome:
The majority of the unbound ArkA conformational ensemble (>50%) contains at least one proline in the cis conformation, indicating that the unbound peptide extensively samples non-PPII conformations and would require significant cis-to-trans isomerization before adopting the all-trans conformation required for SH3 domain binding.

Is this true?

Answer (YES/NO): YES